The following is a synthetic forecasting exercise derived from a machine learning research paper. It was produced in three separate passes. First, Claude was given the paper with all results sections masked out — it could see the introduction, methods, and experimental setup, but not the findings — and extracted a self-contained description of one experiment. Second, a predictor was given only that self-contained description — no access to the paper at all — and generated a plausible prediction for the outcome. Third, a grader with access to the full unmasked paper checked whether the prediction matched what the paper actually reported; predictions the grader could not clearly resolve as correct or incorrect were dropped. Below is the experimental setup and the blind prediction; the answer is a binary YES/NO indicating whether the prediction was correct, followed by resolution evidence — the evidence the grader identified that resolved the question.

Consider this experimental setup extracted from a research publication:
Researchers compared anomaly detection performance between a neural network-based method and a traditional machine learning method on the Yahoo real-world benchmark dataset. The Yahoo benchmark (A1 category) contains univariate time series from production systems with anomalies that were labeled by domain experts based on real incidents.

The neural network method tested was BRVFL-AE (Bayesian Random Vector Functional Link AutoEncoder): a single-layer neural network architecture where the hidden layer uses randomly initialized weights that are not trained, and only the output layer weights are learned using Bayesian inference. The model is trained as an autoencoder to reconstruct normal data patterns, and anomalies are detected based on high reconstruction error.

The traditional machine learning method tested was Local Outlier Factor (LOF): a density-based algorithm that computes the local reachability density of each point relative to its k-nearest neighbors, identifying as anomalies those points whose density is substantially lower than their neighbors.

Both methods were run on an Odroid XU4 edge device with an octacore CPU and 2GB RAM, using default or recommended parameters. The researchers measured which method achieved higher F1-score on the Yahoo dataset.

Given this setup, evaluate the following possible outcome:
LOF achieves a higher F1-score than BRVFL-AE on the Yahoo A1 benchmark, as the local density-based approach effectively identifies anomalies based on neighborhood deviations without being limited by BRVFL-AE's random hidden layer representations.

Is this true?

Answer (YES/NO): NO